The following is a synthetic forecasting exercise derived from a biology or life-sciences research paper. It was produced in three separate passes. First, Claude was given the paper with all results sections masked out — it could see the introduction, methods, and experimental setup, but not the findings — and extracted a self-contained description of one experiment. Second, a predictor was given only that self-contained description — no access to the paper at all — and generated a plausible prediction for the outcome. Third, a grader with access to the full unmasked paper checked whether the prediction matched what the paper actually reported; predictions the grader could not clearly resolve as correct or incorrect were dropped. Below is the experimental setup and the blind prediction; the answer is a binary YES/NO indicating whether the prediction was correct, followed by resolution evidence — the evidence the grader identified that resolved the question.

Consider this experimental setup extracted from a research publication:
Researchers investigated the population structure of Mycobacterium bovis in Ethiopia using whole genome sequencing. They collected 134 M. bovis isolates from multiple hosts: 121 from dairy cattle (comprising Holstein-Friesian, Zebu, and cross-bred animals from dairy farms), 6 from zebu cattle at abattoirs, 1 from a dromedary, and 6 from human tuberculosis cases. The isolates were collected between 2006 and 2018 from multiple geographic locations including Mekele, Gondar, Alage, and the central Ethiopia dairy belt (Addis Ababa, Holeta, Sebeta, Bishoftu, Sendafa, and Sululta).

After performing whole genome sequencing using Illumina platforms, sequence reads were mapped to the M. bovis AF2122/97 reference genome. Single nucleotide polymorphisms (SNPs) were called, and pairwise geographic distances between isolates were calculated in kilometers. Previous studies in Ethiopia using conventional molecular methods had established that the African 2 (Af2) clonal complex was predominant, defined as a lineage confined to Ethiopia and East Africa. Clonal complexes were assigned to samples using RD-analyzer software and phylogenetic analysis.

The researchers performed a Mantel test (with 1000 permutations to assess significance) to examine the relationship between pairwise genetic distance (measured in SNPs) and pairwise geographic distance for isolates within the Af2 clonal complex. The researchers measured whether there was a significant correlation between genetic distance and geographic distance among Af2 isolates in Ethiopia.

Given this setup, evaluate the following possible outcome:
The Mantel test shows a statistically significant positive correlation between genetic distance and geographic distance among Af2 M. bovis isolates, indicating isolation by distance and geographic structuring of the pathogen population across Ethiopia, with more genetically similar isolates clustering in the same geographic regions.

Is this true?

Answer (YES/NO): NO